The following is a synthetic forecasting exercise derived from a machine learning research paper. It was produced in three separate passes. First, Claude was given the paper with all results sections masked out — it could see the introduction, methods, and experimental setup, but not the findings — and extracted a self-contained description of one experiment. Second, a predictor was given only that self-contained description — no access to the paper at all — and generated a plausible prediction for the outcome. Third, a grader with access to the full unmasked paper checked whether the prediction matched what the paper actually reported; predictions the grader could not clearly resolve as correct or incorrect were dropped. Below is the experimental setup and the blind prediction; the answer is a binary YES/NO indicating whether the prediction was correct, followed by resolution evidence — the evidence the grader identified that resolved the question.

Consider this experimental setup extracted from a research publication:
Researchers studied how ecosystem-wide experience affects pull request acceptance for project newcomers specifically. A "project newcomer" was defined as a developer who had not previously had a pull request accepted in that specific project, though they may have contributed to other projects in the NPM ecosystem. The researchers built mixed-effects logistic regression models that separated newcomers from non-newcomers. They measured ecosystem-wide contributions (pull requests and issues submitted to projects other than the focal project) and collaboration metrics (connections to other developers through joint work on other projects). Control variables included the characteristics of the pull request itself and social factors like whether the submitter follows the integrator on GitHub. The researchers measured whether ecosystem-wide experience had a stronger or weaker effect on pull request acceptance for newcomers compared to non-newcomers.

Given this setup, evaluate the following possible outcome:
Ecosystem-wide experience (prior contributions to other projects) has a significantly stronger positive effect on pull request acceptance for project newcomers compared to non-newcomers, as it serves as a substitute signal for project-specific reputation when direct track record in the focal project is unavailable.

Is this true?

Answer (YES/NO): YES